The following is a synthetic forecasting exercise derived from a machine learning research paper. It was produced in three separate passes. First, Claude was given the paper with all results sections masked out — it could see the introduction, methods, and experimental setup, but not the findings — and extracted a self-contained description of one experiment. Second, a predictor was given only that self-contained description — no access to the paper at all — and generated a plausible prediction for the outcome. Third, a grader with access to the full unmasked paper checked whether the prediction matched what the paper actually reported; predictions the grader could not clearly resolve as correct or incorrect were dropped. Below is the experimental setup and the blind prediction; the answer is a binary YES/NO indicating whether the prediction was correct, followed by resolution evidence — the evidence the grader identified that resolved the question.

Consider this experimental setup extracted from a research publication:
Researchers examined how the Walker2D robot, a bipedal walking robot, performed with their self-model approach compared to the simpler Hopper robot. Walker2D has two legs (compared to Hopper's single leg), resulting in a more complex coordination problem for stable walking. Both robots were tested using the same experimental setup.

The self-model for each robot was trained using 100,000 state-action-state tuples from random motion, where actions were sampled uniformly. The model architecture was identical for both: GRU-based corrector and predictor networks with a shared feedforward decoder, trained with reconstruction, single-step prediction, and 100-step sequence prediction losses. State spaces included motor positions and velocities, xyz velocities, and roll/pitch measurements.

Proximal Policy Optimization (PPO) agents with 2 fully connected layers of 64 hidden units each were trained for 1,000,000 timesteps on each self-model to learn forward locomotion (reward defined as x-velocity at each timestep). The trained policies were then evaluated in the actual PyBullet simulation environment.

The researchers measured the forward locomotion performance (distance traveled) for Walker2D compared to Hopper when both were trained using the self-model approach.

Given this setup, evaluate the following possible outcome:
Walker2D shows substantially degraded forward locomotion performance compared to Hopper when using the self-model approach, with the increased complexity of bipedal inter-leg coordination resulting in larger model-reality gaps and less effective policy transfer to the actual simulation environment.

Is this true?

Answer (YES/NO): NO